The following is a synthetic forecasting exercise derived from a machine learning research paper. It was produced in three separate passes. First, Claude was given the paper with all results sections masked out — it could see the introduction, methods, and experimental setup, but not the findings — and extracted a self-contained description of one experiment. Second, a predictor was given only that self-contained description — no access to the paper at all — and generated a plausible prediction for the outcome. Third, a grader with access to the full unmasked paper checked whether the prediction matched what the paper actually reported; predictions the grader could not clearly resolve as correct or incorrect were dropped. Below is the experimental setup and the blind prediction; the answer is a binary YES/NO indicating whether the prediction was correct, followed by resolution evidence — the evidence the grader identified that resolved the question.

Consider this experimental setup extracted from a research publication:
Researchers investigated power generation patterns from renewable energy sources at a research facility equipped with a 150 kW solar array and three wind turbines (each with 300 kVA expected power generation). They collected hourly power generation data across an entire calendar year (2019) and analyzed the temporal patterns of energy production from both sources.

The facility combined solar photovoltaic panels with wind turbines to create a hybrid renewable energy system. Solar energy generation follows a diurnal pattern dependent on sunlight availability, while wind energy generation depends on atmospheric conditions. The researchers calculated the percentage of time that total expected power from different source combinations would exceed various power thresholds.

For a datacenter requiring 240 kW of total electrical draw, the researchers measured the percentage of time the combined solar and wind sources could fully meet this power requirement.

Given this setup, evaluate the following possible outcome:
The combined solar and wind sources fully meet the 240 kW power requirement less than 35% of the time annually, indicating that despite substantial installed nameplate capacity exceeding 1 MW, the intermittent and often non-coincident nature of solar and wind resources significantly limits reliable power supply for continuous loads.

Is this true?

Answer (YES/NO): NO